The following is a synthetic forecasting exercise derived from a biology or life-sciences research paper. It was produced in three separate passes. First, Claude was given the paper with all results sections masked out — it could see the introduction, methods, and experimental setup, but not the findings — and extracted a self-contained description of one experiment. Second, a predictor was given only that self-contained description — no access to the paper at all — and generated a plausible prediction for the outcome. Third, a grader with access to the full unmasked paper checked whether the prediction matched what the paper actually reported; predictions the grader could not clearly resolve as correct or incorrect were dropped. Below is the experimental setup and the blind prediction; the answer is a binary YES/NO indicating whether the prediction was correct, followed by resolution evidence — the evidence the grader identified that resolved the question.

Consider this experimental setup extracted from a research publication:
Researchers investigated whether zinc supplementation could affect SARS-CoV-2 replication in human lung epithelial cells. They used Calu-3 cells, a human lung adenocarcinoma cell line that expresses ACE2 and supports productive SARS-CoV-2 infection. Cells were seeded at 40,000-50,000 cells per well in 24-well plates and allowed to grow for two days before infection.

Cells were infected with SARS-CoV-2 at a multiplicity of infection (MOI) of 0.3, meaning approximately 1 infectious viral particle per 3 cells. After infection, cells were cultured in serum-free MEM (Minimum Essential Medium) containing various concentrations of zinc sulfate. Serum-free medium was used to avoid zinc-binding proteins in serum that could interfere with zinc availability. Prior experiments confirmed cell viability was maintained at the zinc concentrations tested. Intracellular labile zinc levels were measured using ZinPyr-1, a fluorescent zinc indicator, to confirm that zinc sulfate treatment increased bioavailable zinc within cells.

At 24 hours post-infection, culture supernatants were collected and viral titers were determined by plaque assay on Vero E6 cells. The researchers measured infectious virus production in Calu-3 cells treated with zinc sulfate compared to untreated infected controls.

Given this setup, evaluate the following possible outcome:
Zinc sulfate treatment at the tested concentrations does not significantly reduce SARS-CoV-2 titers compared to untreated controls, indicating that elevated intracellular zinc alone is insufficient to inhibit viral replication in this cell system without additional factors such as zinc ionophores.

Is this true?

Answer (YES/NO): NO